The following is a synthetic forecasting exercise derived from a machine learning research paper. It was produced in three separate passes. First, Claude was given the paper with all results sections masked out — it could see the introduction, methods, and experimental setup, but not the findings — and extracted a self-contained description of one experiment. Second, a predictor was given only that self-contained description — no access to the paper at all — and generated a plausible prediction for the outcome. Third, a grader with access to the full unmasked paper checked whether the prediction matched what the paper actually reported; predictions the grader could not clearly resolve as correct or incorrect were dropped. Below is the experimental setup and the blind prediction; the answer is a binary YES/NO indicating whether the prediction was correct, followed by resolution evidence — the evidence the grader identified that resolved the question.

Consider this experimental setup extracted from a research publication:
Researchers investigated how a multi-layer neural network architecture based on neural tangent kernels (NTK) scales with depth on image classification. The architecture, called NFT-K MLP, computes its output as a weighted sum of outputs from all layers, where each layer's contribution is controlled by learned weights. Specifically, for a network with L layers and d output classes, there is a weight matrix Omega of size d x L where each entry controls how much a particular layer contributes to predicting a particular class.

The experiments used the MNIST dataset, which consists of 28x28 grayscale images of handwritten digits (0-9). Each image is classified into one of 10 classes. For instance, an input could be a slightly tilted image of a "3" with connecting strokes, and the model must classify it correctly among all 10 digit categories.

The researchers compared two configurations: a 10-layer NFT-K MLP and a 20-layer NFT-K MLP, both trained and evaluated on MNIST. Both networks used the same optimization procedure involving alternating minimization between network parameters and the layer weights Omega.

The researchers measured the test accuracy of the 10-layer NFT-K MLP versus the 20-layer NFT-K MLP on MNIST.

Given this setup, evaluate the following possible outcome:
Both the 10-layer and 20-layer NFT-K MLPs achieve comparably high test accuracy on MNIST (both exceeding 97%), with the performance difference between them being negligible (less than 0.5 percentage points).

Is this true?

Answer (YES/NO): NO